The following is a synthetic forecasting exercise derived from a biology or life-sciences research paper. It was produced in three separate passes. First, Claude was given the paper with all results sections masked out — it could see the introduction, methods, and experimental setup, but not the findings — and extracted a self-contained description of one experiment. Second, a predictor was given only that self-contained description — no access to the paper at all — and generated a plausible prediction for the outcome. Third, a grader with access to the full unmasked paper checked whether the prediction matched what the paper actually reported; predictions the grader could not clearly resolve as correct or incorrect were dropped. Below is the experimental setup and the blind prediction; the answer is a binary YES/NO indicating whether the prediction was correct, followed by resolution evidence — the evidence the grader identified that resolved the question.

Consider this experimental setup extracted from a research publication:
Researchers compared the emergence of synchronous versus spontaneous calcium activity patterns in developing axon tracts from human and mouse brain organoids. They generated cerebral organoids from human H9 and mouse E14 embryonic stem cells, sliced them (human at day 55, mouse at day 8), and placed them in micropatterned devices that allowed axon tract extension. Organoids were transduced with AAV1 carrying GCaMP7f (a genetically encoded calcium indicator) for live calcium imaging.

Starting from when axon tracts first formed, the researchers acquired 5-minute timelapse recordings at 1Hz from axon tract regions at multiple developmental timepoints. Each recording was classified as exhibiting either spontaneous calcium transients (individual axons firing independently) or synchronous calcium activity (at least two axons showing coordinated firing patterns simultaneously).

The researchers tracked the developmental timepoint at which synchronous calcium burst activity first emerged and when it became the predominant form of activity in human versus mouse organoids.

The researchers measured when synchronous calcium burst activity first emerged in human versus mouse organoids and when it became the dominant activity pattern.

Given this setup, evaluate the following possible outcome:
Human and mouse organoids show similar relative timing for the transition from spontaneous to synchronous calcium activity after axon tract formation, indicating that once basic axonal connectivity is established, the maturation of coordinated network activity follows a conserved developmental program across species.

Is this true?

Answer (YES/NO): NO